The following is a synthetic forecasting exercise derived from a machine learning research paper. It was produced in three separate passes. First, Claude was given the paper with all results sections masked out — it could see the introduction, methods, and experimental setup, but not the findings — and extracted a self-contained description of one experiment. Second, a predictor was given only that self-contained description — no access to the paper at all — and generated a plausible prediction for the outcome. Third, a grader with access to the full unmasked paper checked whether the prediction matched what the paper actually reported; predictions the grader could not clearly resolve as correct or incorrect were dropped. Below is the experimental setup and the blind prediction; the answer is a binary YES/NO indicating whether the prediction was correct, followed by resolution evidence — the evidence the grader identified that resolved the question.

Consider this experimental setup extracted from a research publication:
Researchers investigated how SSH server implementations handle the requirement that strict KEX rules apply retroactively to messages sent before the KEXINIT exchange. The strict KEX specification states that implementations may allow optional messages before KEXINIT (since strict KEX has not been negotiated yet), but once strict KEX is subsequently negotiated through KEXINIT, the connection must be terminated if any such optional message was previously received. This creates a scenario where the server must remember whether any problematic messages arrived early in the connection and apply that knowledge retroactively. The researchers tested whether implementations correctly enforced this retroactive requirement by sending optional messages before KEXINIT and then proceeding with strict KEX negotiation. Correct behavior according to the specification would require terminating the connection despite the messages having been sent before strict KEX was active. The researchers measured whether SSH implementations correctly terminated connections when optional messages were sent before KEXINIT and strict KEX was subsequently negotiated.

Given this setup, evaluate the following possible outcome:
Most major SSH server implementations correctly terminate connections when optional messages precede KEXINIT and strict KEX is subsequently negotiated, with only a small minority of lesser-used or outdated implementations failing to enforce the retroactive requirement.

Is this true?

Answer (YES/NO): NO